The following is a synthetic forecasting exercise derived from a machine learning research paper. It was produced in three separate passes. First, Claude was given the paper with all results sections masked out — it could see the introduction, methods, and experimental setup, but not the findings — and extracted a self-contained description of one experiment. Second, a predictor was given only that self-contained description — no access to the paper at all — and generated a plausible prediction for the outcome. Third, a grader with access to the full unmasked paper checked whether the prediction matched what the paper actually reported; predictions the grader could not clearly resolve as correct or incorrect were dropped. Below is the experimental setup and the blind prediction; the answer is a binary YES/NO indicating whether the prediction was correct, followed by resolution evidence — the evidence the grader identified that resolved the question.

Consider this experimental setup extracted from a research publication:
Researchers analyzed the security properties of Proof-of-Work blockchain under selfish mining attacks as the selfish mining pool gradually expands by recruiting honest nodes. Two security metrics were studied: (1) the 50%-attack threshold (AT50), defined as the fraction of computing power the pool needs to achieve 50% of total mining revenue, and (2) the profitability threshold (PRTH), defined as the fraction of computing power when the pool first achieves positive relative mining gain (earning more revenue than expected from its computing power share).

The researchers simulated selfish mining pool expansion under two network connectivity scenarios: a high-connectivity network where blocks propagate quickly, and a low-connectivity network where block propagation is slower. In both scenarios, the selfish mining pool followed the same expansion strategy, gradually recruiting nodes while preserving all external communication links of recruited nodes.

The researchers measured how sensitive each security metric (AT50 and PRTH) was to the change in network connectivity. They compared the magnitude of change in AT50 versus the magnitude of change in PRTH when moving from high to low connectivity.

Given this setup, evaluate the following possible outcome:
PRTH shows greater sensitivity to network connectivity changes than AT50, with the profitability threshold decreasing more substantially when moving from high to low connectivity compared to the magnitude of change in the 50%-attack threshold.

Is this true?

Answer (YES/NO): YES